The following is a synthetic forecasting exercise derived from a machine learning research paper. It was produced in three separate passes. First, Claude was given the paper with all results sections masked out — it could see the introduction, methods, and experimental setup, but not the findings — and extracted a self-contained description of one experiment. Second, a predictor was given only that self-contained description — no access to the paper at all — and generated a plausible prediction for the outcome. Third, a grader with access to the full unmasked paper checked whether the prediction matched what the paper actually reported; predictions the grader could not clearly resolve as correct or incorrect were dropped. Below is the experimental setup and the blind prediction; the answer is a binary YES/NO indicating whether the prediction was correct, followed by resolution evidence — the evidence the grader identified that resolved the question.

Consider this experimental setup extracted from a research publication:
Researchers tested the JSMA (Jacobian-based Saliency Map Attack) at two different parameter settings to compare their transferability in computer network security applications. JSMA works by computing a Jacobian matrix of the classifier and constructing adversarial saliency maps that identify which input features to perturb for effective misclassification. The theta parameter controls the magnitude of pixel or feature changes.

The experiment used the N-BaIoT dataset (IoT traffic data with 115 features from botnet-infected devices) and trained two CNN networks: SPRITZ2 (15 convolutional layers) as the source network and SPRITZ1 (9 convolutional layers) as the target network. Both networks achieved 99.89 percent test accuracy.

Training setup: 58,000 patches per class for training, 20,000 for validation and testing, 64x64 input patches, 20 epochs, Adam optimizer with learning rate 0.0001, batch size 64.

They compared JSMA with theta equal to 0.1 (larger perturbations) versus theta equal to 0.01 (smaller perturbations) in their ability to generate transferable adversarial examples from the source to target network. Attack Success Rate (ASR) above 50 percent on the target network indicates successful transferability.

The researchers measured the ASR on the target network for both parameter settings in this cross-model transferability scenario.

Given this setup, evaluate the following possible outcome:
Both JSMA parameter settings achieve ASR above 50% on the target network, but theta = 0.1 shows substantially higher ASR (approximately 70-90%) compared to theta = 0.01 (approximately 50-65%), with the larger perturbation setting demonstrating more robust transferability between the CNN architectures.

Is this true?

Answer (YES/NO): NO